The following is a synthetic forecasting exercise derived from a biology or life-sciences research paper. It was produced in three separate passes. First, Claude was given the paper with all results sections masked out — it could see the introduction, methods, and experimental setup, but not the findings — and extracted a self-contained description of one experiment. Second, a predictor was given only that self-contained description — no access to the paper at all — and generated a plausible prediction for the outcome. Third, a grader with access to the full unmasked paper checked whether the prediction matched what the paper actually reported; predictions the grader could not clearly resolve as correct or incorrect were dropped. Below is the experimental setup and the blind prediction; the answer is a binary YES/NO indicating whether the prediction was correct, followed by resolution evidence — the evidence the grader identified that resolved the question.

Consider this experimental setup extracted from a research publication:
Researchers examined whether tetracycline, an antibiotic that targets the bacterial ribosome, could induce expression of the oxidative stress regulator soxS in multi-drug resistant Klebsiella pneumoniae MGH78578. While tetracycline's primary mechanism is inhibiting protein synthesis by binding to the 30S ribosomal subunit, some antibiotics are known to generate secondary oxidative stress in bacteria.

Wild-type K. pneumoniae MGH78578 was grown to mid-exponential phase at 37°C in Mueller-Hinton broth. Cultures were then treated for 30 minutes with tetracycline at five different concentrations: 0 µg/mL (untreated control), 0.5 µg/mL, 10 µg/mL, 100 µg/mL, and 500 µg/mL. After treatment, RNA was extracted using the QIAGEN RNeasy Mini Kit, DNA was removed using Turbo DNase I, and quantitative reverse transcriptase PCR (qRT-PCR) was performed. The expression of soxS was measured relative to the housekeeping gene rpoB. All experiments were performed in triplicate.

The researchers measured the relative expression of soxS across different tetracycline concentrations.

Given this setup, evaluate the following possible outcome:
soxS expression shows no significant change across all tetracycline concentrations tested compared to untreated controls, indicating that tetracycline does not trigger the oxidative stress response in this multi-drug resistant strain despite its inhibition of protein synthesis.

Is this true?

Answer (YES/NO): NO